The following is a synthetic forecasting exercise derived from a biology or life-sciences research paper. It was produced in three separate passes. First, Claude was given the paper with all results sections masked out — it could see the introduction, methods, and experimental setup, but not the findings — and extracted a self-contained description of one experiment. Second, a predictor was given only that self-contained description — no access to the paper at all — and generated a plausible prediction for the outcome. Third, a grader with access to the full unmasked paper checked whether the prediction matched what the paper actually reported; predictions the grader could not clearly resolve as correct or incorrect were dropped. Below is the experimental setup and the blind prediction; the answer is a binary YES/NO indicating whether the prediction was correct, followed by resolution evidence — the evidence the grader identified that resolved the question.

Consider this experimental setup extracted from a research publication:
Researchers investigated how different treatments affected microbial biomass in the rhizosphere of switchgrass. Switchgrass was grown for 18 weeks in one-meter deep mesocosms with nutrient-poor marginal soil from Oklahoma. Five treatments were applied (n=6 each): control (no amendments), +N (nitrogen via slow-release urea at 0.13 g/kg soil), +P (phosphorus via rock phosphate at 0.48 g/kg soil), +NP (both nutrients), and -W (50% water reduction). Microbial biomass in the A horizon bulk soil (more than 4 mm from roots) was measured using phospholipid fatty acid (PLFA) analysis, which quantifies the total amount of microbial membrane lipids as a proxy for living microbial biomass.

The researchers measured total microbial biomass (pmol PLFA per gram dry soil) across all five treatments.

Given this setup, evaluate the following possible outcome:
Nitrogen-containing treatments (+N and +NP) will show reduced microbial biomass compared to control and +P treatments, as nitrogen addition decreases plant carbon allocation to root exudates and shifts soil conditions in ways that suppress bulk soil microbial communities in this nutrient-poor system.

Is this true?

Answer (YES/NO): NO